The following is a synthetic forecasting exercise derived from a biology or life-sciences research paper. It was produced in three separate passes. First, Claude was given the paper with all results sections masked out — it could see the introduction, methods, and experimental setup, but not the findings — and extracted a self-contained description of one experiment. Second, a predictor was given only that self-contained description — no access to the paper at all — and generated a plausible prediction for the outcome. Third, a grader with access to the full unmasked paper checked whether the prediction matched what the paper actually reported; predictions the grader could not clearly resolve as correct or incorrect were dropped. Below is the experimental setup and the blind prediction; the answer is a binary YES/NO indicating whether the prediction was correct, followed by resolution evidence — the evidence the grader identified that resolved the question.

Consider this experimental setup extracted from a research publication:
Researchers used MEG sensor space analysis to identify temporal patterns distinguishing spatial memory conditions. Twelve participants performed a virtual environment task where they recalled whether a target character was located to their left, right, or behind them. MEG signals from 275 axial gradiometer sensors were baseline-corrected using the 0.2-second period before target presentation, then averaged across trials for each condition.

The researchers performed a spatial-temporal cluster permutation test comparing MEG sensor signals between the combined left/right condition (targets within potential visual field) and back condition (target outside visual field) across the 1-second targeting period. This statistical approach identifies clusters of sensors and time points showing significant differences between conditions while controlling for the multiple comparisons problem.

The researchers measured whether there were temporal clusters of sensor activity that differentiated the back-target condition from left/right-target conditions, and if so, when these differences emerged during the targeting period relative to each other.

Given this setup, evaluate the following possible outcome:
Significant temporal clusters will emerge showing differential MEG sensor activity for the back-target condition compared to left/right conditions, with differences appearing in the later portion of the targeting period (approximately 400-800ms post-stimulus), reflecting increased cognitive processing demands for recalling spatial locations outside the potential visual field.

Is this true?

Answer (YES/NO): NO